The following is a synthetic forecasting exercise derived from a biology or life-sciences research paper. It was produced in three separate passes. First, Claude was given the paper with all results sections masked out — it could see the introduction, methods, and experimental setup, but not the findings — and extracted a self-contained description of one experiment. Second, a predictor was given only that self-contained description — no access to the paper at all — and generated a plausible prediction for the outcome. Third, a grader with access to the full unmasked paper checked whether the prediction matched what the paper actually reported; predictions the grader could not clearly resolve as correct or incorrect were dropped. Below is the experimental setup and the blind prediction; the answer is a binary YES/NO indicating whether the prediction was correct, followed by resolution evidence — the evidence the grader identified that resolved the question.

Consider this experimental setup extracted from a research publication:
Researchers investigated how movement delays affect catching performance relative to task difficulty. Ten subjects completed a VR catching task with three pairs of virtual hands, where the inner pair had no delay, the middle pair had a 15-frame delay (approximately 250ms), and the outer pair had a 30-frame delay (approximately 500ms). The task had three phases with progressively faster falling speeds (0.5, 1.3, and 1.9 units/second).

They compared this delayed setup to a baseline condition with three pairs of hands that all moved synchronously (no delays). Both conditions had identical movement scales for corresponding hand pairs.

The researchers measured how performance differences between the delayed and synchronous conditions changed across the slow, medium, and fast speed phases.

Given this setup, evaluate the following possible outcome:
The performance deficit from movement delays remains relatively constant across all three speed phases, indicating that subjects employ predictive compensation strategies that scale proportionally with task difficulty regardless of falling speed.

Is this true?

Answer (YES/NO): NO